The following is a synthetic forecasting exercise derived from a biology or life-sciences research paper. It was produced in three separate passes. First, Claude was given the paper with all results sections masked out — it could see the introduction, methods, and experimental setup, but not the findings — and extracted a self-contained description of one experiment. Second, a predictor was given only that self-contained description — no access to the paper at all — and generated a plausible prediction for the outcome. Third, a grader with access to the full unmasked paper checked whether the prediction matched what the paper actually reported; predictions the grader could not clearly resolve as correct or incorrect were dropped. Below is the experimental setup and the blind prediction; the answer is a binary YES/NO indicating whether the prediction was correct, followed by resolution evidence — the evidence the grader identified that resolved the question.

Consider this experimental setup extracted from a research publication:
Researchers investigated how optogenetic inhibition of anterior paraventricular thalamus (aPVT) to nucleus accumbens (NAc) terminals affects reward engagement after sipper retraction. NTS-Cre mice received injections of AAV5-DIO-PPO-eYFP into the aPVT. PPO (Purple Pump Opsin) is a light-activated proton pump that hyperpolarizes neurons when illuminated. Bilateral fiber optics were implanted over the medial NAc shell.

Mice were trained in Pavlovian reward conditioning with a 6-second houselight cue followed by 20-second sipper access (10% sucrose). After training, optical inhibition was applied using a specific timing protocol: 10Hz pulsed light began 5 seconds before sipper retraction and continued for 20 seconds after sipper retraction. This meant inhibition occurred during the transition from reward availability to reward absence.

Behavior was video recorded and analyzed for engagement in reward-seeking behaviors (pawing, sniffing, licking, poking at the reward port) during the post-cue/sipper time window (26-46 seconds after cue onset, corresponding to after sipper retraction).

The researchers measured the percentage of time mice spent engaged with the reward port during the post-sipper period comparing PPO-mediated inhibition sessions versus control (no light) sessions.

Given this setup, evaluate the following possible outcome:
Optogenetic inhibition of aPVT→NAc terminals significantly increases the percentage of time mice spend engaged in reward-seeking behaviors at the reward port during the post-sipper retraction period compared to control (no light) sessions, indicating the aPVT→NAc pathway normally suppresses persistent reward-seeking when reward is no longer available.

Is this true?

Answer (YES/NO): YES